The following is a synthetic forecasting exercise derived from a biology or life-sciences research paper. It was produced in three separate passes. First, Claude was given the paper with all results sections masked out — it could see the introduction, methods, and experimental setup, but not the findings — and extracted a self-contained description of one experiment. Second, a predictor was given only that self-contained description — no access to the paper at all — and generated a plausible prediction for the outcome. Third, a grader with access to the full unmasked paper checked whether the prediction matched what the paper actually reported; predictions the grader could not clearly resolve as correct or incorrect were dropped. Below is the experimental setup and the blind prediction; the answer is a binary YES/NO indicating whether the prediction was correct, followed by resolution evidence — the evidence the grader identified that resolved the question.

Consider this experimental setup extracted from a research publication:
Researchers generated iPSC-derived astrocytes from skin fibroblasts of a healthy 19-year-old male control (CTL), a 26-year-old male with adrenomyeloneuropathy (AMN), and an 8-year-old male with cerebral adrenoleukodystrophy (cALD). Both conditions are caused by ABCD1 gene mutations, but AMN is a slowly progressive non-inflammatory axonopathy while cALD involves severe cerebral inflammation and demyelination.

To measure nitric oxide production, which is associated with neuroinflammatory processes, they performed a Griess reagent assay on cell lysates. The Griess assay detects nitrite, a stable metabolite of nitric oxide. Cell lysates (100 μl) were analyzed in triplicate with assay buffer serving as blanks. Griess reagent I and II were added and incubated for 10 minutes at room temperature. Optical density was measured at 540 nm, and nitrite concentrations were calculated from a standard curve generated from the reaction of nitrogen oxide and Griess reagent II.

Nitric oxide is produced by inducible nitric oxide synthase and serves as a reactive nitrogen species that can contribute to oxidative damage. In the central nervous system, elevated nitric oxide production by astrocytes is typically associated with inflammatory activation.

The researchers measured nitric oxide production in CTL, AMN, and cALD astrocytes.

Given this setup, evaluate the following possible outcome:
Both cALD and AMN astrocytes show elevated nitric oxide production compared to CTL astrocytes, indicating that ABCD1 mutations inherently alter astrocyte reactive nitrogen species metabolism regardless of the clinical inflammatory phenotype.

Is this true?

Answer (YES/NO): YES